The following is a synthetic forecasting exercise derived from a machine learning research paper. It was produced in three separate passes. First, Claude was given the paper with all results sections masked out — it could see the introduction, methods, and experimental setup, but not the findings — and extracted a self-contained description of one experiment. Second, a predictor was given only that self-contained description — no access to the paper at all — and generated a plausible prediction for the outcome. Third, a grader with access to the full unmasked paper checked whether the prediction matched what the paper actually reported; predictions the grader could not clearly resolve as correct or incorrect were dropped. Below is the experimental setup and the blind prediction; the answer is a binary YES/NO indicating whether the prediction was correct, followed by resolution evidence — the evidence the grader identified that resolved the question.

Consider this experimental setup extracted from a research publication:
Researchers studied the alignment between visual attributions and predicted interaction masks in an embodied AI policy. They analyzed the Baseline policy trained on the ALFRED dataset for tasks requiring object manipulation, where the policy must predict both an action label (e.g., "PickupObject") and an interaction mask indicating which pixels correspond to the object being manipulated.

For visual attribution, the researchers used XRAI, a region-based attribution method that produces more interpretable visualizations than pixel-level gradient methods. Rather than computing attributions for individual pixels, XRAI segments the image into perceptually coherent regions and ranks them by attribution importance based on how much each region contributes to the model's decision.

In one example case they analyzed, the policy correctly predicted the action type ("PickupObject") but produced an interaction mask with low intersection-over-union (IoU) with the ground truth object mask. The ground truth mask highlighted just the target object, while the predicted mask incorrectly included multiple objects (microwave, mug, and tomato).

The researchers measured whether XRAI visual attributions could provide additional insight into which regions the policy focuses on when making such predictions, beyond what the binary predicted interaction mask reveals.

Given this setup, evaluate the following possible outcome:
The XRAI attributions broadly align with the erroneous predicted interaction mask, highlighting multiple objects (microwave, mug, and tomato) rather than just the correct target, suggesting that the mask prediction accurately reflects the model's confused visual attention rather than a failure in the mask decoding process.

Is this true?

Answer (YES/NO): NO